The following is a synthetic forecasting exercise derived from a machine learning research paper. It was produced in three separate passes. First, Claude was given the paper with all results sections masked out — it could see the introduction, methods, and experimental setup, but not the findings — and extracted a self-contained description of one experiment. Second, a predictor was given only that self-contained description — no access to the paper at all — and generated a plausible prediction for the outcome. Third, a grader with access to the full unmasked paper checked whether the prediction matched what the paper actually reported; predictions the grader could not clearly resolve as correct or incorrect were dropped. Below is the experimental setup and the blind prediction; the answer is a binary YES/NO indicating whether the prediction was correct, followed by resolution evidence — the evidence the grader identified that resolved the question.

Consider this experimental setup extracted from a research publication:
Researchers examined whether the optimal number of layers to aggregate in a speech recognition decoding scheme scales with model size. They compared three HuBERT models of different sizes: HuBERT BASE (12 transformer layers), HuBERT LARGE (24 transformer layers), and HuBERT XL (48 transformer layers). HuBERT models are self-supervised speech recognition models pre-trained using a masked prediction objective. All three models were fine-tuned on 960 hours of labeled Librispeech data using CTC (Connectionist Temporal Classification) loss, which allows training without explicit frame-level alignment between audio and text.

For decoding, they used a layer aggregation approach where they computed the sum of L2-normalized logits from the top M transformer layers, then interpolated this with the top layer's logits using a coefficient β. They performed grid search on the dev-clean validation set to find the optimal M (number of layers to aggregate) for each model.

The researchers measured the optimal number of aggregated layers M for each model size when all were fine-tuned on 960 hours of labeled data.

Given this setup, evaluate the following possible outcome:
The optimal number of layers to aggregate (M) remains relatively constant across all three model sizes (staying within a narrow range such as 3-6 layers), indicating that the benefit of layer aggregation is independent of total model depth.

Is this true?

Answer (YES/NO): NO